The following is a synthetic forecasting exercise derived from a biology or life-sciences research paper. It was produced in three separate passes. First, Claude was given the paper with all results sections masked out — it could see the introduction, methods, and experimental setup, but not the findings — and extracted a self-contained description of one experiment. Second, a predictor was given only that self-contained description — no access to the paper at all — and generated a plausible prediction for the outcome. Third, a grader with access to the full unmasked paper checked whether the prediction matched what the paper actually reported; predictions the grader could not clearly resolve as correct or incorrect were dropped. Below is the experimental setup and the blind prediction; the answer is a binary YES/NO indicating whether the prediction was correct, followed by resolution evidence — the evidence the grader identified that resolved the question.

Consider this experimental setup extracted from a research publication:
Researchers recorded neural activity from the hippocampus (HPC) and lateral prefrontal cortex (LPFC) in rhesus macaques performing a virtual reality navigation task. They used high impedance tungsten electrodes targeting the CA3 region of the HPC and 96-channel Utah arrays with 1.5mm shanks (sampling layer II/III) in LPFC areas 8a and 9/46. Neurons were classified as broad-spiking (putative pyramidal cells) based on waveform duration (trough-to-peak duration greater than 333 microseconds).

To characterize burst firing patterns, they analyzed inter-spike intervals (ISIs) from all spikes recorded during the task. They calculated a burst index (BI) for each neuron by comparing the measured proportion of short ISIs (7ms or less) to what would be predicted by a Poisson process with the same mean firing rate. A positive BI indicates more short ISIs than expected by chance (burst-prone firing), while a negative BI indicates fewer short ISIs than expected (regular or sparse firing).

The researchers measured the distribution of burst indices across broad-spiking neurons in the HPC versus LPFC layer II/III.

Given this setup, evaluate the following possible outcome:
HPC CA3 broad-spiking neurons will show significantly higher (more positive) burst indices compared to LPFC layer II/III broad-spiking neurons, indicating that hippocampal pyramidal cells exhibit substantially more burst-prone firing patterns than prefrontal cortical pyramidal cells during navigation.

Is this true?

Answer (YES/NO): YES